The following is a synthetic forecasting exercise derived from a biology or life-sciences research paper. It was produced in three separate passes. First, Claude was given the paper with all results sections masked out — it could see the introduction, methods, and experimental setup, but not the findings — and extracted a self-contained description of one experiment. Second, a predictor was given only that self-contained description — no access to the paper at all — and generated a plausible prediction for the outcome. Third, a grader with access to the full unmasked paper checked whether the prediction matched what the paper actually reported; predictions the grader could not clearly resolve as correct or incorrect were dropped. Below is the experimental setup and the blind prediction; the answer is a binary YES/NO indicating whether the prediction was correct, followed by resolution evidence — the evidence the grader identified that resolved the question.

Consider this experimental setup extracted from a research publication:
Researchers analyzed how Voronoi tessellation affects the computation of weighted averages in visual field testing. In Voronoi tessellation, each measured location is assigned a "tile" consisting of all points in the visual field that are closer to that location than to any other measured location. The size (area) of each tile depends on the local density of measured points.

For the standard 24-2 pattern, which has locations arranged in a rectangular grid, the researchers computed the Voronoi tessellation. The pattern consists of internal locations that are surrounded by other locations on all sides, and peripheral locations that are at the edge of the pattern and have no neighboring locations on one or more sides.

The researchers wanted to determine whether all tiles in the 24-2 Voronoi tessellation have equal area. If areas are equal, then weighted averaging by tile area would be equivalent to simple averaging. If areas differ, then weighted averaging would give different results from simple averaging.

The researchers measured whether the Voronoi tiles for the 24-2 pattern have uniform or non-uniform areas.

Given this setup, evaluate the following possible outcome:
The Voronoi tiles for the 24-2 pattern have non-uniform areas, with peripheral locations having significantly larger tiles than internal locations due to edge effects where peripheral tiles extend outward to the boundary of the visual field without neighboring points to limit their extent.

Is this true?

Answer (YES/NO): YES